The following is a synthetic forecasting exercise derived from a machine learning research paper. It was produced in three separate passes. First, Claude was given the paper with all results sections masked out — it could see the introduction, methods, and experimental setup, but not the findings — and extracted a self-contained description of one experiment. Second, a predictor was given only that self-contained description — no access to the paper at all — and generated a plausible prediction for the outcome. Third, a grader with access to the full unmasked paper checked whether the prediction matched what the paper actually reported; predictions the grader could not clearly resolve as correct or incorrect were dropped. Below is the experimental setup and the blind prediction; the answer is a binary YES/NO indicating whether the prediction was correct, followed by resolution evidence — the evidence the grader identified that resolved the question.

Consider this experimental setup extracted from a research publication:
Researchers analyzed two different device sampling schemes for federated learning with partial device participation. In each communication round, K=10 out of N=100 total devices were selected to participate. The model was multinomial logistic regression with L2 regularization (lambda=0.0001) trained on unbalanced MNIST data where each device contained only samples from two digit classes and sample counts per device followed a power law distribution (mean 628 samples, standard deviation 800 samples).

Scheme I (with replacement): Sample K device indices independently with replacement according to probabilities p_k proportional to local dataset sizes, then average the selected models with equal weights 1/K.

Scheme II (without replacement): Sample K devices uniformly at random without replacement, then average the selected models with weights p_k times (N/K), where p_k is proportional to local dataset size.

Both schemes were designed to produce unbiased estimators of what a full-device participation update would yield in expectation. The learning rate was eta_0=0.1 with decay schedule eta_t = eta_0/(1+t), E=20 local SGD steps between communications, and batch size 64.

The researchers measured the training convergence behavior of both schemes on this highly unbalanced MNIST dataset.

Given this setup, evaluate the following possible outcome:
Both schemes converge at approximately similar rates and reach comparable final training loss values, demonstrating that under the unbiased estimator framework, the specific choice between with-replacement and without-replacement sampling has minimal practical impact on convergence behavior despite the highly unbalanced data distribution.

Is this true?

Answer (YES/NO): NO